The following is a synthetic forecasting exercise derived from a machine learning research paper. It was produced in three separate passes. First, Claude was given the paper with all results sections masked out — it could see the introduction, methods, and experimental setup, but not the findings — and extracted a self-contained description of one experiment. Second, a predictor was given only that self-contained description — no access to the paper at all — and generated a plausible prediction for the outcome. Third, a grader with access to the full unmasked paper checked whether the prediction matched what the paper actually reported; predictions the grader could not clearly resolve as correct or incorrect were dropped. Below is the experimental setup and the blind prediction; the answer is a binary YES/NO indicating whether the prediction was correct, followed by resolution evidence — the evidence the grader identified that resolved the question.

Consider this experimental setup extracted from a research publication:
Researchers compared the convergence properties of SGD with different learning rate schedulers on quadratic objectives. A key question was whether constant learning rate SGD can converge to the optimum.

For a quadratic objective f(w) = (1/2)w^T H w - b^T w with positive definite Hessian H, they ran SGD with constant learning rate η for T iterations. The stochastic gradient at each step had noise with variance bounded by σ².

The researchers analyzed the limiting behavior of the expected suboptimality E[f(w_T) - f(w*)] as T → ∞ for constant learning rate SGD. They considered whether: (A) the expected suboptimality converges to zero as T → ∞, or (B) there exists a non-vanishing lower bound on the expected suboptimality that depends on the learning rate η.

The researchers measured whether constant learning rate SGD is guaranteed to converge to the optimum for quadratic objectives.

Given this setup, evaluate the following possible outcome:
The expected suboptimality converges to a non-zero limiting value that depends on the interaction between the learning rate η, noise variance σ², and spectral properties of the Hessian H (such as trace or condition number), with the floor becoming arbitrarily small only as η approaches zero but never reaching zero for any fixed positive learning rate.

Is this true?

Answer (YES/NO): NO